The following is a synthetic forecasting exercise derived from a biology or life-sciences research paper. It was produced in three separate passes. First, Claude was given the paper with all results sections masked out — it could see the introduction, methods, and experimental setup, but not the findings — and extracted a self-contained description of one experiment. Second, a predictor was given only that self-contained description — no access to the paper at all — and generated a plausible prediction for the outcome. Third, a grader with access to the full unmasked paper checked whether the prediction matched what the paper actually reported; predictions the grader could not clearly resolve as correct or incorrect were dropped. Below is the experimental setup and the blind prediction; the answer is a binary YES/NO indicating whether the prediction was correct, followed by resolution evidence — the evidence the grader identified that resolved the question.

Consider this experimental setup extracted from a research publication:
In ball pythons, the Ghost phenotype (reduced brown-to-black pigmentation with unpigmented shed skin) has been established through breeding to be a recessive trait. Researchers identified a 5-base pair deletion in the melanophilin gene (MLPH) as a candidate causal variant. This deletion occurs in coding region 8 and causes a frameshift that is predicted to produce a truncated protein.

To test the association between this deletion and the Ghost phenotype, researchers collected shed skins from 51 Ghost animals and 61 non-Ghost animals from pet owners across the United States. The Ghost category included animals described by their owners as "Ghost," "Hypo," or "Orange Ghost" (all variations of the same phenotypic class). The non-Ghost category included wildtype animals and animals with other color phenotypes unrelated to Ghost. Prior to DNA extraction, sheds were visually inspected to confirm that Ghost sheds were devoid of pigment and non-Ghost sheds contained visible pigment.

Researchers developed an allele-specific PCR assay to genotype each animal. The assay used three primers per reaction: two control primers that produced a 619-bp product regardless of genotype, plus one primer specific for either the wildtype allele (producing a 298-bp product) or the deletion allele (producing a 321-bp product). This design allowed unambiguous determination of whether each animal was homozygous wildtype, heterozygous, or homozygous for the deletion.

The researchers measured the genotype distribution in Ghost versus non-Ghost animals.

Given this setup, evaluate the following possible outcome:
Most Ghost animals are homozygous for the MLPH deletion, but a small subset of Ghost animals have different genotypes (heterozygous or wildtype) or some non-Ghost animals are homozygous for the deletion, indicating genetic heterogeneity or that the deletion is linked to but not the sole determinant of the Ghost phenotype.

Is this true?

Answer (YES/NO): NO